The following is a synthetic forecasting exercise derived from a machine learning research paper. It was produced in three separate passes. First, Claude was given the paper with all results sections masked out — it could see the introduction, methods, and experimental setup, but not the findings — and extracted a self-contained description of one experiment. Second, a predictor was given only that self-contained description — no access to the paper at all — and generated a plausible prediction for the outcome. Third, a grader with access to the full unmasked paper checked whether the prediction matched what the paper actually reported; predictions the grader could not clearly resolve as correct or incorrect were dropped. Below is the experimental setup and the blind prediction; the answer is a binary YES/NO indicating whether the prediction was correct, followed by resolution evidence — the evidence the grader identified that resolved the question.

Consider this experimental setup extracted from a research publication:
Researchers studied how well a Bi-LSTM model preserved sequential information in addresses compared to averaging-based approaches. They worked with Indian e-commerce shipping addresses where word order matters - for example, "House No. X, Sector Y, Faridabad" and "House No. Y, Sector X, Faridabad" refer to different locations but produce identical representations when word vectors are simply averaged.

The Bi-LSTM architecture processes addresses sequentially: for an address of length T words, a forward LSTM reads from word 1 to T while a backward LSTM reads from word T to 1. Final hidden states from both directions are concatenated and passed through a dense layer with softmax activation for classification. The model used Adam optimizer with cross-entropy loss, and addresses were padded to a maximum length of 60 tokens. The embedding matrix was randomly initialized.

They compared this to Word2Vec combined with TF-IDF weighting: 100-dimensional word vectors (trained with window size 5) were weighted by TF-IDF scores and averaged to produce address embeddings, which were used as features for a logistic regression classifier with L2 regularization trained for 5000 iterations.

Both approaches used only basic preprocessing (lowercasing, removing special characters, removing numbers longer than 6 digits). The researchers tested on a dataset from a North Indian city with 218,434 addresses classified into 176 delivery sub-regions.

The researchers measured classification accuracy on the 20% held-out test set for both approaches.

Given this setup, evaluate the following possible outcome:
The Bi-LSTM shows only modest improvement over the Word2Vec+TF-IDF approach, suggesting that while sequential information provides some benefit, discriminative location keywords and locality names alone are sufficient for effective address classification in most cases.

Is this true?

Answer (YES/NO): NO